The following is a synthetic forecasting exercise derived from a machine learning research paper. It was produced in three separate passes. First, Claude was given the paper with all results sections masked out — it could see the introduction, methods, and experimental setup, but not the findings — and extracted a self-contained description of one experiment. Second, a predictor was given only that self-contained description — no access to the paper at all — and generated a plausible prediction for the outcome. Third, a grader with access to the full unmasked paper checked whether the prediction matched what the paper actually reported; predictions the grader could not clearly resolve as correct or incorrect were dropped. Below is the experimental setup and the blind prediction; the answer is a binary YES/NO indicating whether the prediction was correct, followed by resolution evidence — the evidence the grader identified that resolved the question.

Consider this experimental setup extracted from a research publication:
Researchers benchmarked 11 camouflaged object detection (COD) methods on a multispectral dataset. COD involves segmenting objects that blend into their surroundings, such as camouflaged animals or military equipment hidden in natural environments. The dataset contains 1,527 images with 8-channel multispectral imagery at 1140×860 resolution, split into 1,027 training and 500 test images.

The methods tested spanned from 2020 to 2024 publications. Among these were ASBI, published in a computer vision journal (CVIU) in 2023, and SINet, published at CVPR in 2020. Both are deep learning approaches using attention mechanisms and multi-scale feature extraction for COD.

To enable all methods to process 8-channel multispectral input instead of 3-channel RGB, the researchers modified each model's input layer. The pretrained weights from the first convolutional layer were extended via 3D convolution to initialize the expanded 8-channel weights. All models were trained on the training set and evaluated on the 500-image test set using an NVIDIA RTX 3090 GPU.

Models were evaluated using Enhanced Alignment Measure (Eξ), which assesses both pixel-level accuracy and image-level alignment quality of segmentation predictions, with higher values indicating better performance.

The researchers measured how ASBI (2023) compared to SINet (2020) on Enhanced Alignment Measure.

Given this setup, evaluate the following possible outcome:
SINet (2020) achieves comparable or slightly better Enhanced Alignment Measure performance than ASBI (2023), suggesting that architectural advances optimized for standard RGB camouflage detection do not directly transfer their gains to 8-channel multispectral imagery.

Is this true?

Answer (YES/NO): NO